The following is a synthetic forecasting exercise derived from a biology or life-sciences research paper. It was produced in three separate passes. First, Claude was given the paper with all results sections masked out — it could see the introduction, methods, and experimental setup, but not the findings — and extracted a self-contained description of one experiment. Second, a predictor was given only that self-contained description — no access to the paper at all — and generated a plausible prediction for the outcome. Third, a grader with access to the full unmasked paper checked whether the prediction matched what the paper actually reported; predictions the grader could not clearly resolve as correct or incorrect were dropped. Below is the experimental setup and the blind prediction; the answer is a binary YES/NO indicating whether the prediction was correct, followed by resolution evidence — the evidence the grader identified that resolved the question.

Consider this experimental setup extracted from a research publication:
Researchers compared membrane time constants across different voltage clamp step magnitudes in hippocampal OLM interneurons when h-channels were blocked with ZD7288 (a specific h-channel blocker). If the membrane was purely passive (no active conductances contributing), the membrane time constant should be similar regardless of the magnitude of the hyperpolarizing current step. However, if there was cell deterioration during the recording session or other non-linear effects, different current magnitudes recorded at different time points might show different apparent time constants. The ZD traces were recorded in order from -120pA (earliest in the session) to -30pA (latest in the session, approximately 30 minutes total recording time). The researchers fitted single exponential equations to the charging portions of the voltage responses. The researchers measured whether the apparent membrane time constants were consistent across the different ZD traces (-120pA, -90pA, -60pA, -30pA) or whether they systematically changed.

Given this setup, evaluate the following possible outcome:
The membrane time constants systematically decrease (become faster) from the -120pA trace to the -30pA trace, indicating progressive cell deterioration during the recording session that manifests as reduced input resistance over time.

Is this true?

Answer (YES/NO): NO